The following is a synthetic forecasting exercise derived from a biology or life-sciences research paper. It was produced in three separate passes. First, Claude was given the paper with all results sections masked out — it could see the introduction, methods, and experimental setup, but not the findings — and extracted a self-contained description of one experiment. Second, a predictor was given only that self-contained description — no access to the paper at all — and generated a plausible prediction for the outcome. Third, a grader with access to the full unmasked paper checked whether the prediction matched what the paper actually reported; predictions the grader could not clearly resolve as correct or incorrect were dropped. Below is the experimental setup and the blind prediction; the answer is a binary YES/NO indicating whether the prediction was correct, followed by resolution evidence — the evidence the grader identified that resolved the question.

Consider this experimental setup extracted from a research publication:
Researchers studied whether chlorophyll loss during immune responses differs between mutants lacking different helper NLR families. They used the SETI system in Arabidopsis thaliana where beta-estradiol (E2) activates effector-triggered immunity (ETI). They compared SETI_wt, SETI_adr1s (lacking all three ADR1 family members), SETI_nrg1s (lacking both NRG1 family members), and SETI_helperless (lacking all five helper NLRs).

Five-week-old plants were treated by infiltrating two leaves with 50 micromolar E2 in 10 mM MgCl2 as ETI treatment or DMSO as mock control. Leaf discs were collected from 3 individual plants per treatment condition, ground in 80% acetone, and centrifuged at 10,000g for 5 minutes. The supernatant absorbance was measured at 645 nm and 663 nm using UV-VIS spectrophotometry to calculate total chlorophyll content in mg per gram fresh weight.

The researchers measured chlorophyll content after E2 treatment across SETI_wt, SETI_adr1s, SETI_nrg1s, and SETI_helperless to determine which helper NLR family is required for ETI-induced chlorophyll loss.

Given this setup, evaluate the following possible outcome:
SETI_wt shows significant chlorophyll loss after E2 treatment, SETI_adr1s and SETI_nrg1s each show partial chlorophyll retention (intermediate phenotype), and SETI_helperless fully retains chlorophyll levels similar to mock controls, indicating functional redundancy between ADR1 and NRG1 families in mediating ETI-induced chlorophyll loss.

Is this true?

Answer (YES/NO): NO